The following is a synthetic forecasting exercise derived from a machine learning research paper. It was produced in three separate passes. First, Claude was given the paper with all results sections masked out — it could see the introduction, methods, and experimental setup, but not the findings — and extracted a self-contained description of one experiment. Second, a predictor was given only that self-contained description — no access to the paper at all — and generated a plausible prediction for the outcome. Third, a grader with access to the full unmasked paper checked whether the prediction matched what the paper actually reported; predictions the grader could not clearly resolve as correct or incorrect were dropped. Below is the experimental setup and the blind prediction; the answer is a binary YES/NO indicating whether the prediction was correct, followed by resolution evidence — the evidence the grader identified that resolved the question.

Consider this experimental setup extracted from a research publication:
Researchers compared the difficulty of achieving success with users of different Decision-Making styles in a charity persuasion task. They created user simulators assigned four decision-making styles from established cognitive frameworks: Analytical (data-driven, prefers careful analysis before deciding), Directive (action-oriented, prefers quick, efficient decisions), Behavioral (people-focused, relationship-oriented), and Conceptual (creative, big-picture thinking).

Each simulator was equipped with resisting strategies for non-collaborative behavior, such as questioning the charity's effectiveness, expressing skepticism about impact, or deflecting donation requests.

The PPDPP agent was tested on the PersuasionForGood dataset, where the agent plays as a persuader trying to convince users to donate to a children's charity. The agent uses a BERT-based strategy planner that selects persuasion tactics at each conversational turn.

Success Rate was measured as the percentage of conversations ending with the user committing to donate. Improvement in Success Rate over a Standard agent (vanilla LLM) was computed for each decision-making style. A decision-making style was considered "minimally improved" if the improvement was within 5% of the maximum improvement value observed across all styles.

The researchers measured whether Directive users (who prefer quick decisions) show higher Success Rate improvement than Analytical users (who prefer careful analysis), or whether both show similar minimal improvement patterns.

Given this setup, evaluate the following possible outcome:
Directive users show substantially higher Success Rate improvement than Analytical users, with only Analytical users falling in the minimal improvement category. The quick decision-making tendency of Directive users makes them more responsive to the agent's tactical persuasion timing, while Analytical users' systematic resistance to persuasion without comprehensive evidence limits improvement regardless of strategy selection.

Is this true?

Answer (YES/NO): NO